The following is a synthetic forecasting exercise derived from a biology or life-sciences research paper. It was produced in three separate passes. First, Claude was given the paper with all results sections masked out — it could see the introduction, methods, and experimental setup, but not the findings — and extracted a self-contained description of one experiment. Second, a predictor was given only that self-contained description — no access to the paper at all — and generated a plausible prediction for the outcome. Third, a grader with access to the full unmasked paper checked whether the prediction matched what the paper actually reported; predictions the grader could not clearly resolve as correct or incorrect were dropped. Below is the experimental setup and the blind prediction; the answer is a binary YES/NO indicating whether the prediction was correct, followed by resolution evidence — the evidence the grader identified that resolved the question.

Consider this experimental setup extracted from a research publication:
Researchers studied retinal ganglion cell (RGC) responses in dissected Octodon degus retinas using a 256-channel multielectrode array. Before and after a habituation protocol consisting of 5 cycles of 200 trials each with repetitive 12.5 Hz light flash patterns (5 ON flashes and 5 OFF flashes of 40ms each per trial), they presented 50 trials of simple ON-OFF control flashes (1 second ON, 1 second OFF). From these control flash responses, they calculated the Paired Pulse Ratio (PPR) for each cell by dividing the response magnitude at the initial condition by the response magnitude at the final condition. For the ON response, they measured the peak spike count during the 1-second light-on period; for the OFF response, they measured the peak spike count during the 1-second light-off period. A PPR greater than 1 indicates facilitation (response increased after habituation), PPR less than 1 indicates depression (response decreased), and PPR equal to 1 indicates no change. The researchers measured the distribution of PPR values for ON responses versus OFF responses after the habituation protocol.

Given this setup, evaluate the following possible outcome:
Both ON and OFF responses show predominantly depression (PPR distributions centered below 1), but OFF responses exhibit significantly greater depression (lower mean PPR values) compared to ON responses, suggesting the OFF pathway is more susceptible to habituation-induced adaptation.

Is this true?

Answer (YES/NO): NO